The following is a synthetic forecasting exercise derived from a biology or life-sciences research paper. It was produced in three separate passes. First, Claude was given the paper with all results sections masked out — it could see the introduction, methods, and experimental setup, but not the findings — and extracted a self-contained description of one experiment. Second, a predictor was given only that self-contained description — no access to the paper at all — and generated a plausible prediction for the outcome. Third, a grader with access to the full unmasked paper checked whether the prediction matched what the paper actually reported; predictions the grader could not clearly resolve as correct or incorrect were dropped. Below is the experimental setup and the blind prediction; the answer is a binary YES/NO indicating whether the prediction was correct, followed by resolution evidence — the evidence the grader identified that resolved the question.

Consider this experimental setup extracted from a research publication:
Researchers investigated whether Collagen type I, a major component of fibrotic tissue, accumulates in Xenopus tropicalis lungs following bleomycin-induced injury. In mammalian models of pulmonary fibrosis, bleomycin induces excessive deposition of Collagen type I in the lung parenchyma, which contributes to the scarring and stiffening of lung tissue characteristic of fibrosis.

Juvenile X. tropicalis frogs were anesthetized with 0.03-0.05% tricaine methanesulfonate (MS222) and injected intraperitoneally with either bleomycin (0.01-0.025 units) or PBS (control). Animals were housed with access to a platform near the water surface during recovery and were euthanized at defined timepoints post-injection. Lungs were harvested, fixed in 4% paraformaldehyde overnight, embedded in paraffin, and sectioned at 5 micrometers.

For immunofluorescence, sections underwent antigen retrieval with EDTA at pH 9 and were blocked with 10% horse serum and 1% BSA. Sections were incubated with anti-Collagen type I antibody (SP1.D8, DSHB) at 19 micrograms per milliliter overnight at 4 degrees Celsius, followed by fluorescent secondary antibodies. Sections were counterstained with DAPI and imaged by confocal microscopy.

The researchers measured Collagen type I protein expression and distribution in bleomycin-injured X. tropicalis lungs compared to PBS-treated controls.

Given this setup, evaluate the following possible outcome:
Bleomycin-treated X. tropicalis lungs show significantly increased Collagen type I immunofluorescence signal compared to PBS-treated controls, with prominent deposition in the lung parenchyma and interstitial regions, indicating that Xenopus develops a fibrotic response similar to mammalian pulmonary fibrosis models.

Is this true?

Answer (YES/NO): NO